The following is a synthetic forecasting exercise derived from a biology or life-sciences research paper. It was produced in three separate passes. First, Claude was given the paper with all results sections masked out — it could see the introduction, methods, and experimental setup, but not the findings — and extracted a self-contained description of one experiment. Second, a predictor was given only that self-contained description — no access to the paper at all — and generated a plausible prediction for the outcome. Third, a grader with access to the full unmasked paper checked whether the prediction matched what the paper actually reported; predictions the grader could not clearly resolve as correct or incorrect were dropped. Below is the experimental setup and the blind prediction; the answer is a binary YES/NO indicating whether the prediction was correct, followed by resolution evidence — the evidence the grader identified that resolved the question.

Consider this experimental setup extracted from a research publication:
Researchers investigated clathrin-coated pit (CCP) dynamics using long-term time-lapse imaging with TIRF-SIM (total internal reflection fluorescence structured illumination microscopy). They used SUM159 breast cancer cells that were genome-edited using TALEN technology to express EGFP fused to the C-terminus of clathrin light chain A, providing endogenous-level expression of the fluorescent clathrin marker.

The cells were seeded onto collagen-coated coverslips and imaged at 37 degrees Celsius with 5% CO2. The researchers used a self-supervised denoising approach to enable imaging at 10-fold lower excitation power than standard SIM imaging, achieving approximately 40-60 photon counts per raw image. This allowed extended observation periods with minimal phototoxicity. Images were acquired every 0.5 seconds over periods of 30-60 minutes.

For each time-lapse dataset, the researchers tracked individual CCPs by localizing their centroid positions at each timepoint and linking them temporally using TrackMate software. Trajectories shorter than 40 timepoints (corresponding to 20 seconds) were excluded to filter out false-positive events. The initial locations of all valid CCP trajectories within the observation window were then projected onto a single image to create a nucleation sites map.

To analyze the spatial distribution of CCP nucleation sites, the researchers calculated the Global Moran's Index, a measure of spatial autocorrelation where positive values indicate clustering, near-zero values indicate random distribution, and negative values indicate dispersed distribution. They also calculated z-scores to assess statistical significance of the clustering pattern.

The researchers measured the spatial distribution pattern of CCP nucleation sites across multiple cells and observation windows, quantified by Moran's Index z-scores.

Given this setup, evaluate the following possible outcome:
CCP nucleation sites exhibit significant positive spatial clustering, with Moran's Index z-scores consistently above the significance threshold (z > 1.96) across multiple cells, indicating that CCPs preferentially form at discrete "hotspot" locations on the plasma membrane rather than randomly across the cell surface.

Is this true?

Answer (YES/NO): YES